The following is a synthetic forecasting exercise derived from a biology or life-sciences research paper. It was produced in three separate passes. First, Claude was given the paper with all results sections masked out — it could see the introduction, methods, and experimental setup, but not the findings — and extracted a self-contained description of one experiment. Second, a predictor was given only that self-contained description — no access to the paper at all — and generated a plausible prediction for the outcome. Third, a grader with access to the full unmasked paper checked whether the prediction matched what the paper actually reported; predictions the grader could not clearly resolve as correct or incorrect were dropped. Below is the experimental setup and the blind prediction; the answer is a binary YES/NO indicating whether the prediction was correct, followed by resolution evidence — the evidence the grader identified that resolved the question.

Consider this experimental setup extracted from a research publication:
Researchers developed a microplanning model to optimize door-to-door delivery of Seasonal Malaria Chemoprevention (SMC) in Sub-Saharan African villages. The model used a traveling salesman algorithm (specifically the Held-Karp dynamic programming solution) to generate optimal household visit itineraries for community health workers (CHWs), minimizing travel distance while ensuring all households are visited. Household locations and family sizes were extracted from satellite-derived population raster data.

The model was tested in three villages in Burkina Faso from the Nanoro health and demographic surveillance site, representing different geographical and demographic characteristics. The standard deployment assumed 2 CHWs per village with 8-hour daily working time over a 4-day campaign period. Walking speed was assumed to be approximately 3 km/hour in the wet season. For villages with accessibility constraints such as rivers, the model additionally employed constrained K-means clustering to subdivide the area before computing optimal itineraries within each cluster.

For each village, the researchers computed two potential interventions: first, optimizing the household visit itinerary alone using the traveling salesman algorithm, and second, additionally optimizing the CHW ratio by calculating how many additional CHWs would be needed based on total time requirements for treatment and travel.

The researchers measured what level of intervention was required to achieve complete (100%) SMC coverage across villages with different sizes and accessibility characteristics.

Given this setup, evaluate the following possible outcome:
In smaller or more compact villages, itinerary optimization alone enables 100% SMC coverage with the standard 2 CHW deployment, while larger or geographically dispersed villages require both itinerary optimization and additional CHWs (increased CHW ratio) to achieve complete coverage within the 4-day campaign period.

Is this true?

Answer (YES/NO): YES